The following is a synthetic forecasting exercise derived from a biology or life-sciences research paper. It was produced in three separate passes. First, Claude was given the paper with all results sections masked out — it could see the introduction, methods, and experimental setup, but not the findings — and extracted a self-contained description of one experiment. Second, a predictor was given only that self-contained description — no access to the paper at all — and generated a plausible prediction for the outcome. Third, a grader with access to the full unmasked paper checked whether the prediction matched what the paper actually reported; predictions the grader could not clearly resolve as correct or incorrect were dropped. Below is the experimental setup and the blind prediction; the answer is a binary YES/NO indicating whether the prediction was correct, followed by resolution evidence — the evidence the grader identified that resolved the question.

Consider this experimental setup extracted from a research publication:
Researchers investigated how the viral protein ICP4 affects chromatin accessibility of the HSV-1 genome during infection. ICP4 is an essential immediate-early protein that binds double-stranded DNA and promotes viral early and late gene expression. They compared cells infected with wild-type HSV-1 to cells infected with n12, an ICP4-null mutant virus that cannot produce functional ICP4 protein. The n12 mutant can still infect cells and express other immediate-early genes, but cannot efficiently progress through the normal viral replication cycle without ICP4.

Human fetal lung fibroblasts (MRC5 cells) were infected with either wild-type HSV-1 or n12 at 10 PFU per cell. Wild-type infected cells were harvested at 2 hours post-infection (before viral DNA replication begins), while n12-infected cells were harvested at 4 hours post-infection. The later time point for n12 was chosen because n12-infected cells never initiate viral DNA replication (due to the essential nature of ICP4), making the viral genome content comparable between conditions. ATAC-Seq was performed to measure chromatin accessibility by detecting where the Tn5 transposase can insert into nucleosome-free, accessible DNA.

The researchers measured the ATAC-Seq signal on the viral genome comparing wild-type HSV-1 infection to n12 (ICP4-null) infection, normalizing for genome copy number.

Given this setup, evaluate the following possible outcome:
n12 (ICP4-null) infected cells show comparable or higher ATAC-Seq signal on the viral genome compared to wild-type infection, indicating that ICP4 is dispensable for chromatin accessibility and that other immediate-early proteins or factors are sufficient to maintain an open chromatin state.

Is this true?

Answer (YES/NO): YES